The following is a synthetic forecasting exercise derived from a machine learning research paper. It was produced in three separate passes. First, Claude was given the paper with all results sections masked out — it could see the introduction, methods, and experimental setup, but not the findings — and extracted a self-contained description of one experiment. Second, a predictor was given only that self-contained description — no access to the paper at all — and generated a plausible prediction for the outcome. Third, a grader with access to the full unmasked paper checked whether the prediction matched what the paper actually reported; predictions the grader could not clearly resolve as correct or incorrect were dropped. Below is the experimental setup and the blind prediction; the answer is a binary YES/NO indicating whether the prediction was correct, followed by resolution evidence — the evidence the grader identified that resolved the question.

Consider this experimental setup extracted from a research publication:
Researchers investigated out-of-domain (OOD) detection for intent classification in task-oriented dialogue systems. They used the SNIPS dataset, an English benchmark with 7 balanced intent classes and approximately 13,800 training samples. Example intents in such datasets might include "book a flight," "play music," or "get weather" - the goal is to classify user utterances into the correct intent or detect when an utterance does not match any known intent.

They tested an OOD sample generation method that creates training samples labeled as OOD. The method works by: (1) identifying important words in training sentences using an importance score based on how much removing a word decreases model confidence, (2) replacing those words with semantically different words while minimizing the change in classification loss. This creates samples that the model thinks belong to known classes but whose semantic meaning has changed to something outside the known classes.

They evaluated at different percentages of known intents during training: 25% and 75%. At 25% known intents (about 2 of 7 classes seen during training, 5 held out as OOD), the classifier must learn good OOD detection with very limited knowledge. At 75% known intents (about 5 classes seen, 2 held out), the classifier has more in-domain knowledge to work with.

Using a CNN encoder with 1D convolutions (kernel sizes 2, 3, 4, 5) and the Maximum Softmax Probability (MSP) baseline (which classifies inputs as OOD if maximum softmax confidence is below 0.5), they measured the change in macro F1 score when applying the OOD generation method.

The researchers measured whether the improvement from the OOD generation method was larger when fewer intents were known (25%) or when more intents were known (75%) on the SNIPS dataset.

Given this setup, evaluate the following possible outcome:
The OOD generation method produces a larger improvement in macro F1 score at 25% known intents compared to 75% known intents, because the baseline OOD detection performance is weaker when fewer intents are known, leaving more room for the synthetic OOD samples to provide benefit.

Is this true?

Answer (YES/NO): YES